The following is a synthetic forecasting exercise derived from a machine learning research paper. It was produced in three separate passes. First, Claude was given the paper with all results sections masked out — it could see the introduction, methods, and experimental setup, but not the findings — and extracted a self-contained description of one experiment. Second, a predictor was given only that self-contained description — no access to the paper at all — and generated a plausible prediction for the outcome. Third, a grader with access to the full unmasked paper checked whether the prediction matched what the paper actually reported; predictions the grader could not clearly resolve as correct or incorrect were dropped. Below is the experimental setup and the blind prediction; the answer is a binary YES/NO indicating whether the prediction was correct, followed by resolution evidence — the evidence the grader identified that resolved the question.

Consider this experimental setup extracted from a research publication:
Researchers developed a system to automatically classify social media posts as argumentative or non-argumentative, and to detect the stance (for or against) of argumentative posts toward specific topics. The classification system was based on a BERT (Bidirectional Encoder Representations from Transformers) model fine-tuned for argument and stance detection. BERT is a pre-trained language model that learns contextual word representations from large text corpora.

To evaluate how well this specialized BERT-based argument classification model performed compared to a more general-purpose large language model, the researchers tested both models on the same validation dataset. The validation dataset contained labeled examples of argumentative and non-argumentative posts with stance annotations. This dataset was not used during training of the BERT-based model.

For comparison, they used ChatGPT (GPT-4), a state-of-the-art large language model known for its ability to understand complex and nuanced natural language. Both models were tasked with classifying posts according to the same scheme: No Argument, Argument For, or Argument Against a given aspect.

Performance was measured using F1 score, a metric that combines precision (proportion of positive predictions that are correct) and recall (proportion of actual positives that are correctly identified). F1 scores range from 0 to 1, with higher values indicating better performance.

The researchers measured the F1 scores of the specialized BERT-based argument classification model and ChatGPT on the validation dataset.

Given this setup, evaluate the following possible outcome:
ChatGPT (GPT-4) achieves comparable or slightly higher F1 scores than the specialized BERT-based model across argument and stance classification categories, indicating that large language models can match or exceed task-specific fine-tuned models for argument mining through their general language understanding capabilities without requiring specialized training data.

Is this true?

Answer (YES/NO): YES